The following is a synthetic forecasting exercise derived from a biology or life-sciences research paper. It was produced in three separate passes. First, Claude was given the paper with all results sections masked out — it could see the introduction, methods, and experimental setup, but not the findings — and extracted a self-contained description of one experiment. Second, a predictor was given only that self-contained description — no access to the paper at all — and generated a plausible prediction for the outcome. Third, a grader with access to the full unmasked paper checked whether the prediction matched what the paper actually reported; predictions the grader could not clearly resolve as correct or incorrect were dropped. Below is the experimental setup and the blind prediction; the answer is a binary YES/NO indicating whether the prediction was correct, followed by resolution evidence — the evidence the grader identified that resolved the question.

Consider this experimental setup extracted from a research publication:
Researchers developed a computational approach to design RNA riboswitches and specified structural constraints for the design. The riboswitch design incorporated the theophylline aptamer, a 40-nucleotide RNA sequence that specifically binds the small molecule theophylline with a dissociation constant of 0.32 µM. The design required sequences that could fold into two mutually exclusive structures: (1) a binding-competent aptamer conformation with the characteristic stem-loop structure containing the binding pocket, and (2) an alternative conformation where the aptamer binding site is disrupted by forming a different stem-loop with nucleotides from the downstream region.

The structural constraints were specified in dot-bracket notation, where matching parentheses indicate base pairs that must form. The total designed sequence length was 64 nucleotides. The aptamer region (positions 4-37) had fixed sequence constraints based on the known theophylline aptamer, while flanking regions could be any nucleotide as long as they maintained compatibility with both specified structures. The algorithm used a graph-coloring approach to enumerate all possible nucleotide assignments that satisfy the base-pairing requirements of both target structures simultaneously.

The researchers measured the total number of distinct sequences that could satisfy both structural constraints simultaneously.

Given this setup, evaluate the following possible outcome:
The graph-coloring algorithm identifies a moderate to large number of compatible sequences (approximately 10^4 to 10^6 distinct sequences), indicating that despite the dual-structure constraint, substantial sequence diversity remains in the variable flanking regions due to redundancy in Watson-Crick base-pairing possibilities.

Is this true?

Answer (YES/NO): NO